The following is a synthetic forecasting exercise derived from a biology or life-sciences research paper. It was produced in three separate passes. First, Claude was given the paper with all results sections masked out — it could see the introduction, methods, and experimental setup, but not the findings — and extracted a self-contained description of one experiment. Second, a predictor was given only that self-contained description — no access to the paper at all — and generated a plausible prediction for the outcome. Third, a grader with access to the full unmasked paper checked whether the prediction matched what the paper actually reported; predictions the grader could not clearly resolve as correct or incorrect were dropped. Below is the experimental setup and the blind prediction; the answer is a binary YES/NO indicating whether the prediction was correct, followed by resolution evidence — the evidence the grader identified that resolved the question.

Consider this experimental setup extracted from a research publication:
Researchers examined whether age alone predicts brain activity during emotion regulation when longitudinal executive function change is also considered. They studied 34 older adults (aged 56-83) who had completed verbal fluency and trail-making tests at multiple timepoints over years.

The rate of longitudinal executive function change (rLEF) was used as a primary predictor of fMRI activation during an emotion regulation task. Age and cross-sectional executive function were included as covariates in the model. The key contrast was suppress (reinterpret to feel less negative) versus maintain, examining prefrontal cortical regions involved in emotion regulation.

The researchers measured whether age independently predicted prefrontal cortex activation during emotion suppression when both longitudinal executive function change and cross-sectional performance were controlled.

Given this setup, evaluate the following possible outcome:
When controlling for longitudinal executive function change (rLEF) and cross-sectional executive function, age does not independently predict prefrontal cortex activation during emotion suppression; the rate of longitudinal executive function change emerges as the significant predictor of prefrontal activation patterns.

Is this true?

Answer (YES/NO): YES